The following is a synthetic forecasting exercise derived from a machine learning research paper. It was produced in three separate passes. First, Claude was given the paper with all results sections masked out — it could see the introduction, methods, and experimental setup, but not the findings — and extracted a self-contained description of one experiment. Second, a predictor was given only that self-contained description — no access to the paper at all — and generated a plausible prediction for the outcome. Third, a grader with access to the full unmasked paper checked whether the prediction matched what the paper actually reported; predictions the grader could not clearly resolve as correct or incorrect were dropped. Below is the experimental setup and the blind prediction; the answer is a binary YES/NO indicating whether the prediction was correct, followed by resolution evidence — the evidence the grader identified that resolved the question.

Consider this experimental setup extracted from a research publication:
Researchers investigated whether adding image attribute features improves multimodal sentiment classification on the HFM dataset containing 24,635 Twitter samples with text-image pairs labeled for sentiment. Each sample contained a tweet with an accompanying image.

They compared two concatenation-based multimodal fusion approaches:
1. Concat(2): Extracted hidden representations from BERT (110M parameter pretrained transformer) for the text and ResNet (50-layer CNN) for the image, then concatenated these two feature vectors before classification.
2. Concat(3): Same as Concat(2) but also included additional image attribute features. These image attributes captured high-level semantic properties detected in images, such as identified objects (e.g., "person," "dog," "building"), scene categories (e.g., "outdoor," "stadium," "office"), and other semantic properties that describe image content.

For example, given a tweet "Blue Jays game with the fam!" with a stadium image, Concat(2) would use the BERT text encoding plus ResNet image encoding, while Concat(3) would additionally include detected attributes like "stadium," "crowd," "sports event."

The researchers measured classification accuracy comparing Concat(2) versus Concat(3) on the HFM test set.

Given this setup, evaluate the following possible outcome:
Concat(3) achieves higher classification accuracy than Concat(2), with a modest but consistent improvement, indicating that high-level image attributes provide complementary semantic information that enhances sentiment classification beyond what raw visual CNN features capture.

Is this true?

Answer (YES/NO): YES